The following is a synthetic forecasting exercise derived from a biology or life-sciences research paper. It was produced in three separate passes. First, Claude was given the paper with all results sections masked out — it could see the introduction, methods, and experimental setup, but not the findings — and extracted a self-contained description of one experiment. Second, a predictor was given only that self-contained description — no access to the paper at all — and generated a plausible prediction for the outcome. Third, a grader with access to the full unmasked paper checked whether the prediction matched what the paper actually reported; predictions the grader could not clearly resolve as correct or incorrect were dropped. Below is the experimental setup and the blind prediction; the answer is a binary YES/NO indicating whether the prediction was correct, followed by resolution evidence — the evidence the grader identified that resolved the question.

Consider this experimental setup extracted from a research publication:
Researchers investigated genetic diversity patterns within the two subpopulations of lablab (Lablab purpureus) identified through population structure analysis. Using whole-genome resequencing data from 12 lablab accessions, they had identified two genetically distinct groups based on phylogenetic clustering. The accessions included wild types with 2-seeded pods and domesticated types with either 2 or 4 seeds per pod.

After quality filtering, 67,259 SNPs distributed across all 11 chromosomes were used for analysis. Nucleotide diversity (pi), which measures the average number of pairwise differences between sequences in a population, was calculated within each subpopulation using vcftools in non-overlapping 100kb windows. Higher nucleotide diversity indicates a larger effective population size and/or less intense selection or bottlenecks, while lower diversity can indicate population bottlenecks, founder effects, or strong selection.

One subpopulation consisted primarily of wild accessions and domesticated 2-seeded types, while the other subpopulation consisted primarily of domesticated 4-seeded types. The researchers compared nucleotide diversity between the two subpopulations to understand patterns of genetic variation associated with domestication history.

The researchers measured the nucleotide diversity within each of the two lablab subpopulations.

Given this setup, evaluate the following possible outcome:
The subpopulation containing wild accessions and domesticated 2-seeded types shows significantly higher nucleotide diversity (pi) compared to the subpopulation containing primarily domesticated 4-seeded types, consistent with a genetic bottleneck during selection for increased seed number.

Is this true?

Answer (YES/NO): YES